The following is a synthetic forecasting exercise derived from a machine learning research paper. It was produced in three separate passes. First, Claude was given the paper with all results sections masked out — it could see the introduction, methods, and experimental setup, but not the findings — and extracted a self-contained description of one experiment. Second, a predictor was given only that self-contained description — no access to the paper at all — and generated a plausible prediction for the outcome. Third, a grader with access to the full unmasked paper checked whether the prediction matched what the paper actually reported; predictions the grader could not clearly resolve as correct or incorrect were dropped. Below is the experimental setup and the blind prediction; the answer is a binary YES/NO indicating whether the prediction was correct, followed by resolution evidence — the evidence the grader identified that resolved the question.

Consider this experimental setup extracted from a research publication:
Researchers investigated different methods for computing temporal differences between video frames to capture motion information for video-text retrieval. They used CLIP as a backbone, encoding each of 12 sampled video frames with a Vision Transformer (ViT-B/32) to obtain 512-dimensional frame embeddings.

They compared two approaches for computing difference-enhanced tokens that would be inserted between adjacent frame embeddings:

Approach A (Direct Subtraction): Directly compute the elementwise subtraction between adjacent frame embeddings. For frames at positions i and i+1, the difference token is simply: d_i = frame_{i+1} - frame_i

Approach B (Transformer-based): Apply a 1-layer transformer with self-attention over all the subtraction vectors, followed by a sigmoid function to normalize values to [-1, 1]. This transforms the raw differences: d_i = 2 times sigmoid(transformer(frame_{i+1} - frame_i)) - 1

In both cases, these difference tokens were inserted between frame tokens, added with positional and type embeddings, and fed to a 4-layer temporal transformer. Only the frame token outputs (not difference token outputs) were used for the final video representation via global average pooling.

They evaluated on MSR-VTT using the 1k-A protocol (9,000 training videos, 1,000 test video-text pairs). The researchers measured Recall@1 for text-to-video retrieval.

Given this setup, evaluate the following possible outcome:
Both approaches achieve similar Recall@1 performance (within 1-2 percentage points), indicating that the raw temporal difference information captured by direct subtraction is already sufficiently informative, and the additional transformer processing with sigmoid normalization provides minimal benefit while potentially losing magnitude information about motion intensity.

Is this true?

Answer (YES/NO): NO